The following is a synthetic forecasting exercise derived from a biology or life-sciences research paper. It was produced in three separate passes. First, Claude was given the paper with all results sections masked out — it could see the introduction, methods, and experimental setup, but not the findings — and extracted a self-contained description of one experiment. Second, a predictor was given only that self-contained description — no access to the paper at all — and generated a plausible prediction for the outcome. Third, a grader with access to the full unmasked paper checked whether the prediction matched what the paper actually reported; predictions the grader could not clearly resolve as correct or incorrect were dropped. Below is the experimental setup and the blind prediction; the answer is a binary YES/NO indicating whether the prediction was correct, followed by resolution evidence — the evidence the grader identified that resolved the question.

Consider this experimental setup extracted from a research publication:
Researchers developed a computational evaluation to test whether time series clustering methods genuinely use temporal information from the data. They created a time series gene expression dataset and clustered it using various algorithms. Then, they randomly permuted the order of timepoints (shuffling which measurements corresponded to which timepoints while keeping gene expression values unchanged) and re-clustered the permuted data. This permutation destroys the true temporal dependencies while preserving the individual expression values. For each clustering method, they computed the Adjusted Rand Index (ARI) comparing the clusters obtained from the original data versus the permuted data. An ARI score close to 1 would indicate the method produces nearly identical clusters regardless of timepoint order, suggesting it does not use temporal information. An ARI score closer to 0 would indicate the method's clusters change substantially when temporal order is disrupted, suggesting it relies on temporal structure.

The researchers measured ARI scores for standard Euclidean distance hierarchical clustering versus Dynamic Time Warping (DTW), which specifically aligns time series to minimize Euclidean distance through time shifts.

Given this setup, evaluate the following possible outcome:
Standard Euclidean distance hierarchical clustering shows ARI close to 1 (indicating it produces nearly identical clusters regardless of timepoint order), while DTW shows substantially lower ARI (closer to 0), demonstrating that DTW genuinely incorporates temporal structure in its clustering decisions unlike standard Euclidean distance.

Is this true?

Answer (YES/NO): NO